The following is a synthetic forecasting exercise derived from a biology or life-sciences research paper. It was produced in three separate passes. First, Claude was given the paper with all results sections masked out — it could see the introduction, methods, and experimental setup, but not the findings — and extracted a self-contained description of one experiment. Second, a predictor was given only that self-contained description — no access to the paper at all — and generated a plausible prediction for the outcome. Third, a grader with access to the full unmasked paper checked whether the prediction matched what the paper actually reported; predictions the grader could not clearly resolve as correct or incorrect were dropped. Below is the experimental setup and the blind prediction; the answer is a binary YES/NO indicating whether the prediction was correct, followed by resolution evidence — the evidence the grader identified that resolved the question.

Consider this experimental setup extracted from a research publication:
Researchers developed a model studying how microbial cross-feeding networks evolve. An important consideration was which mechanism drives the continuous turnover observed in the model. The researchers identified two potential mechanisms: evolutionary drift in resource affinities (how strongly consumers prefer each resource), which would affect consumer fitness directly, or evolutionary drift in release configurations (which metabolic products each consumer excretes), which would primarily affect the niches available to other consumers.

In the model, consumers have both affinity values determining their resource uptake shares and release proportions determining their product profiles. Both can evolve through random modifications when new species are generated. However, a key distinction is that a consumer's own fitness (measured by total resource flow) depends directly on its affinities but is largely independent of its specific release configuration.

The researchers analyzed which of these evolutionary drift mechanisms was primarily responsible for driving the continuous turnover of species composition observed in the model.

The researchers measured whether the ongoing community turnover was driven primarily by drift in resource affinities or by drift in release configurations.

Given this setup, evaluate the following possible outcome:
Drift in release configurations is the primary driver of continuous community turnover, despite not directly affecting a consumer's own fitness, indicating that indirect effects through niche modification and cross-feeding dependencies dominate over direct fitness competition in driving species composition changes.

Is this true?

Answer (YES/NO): YES